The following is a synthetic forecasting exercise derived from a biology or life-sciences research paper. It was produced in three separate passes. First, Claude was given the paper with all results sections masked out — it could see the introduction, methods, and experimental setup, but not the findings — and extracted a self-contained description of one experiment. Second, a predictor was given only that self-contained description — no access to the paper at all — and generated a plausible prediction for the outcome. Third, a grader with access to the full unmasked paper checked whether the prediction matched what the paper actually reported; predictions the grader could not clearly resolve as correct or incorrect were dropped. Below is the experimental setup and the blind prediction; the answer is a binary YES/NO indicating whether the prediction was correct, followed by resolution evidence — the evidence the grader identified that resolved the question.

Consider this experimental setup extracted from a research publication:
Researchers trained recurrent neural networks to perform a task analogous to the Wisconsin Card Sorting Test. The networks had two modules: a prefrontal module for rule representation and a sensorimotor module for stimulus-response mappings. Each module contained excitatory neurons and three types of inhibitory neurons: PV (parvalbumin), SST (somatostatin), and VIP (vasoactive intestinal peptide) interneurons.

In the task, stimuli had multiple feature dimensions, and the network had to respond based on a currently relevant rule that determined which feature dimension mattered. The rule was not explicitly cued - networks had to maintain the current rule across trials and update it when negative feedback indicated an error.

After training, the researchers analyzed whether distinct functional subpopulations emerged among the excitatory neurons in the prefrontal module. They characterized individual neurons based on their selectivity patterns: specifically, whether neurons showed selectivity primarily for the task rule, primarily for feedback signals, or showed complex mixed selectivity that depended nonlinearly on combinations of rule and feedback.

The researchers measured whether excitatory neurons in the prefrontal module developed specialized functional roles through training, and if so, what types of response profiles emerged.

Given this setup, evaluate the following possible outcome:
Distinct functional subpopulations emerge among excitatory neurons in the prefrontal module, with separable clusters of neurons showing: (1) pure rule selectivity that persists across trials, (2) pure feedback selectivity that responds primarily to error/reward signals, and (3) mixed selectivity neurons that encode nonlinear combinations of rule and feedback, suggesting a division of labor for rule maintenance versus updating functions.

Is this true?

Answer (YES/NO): NO